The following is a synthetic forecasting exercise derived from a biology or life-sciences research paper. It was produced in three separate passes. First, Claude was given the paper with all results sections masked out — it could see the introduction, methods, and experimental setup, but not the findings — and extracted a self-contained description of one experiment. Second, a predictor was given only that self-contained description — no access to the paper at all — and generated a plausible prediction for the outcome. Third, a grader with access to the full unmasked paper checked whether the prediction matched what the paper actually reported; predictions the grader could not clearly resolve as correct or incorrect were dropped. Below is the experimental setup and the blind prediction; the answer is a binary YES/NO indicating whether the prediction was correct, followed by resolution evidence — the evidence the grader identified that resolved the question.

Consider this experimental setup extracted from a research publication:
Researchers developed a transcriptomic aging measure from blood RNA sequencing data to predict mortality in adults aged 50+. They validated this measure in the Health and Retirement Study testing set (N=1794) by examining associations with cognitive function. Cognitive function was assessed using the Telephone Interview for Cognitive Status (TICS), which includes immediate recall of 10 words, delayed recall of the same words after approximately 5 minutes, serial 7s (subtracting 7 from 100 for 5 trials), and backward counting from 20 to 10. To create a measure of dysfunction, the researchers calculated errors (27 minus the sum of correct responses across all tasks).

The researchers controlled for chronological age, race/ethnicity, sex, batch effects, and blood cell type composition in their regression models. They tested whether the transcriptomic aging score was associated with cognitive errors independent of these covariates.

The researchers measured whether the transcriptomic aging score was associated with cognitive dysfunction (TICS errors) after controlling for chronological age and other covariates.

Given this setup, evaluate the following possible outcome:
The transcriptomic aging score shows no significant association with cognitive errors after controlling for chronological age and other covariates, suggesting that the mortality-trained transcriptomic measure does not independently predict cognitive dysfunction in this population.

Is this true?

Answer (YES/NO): NO